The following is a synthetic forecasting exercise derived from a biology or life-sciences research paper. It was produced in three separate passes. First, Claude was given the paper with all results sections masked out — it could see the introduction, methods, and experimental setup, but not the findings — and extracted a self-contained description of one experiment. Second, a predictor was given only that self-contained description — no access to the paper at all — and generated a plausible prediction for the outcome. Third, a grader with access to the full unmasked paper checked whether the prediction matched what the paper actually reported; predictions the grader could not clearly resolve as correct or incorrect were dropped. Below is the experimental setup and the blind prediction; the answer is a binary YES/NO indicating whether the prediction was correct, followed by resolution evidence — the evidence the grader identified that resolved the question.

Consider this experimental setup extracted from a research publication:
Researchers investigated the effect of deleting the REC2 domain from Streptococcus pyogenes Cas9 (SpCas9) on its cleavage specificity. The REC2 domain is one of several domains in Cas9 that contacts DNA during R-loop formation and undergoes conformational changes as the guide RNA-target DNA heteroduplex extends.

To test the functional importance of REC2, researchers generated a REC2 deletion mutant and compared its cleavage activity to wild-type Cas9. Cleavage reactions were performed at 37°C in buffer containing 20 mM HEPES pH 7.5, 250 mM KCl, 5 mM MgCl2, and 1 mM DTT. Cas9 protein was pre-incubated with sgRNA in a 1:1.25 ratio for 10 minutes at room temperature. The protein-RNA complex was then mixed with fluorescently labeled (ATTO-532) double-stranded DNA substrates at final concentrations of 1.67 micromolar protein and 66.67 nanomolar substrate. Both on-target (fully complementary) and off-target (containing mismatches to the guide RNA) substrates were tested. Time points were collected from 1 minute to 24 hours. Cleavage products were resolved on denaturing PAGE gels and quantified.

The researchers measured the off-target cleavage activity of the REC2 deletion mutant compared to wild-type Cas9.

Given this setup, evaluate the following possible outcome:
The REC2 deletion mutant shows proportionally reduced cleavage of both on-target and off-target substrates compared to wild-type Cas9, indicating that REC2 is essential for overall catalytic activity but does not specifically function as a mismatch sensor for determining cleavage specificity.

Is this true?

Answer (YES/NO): NO